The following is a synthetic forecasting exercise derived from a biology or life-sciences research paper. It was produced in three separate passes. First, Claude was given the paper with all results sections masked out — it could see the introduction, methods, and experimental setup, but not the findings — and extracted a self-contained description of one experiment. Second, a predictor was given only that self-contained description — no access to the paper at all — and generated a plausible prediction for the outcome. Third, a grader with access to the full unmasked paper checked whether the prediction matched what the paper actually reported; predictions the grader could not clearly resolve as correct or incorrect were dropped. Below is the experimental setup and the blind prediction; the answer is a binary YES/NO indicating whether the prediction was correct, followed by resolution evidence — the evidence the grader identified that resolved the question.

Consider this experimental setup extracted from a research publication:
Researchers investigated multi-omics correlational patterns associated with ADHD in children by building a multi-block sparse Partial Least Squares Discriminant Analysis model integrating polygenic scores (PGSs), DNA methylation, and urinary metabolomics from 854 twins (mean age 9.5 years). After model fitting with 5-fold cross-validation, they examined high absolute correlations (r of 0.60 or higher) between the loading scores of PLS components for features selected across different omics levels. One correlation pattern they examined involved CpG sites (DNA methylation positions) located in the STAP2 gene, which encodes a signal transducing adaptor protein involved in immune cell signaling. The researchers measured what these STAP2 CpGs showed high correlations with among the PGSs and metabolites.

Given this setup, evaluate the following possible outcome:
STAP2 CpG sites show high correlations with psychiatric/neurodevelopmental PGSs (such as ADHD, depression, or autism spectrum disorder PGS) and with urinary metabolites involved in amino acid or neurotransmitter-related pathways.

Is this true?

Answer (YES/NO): YES